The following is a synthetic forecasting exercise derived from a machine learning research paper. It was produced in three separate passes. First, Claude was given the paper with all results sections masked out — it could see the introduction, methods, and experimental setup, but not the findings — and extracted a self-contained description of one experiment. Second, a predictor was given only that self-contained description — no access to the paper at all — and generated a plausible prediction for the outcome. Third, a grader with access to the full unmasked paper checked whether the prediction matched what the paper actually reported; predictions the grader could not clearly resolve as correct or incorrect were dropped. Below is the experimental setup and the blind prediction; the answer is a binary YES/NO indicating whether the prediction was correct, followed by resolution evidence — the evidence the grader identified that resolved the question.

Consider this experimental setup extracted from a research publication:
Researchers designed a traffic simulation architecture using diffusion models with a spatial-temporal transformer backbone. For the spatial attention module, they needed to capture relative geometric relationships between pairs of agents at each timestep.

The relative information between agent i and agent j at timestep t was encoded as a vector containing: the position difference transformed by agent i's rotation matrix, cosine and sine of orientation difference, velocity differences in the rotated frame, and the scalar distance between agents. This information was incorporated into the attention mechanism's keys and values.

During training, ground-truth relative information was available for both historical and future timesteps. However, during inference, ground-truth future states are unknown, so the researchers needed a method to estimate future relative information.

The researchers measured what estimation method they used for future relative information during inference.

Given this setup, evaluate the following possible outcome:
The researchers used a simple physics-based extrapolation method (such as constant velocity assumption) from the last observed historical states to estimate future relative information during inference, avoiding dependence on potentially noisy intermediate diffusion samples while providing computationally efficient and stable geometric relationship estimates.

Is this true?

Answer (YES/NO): YES